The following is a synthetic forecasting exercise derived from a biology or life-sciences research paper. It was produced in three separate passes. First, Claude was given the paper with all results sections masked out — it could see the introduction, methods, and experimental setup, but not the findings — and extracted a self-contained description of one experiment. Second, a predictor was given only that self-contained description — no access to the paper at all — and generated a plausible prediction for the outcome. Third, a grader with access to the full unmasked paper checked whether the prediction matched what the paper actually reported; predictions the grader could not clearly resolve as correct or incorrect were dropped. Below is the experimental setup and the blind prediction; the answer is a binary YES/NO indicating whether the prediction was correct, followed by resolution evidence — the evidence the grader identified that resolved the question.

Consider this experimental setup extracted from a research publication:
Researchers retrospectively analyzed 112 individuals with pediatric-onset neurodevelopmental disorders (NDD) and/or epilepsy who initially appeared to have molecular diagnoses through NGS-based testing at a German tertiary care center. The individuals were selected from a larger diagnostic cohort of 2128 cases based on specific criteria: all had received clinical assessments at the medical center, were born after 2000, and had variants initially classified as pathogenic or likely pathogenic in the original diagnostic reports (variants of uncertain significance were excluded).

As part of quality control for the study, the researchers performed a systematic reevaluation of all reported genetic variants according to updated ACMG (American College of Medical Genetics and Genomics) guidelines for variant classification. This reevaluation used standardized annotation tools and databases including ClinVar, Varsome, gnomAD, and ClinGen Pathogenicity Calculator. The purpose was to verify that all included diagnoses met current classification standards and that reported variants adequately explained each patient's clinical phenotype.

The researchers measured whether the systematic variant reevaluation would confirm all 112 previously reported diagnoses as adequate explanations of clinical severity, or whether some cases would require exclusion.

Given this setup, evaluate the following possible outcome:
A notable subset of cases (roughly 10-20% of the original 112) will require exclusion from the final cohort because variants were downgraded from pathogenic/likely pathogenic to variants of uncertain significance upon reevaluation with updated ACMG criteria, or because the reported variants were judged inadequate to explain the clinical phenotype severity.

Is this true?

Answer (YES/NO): NO